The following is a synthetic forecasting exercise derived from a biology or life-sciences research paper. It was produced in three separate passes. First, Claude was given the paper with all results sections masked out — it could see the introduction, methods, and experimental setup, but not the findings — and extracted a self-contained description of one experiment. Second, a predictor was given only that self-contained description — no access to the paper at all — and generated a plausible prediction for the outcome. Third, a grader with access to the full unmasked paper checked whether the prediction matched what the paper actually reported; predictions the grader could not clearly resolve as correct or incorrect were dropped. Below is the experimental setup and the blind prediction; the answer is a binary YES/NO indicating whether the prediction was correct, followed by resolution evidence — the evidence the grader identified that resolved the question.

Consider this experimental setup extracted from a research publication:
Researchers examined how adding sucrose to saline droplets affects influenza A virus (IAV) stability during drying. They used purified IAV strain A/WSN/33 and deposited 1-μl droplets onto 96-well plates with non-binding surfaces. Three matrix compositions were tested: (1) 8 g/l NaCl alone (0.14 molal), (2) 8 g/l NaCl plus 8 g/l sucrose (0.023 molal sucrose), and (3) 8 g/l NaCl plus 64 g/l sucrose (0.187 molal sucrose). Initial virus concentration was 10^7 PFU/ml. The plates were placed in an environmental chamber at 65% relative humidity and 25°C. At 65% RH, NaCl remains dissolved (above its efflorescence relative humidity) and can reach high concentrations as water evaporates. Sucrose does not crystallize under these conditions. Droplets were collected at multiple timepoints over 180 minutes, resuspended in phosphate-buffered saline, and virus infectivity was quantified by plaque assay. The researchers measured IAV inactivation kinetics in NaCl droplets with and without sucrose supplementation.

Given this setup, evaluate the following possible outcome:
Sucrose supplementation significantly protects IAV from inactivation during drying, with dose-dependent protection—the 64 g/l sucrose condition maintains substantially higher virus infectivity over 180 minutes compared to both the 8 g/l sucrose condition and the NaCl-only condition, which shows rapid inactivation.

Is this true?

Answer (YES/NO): YES